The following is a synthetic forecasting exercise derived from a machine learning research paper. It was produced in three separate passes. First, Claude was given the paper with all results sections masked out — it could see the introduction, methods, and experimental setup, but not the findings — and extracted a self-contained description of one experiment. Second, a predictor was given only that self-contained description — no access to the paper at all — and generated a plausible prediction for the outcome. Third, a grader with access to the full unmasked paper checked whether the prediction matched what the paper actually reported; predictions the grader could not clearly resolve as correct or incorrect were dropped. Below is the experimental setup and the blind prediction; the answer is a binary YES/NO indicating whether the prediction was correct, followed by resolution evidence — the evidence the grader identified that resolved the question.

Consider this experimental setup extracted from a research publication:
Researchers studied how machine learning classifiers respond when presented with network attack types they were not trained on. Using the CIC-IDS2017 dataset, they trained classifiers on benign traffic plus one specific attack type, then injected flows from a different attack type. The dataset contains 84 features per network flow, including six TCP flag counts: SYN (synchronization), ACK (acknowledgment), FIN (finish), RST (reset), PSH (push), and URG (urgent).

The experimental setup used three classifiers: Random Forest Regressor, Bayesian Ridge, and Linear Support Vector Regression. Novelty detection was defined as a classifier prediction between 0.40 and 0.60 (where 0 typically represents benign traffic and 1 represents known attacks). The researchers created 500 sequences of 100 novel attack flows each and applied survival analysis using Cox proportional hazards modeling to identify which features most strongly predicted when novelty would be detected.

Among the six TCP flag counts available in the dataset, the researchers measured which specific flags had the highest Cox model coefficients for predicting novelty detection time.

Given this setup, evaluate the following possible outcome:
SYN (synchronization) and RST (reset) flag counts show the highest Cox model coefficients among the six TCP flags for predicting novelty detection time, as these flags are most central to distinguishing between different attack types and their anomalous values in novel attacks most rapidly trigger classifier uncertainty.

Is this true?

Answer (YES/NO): NO